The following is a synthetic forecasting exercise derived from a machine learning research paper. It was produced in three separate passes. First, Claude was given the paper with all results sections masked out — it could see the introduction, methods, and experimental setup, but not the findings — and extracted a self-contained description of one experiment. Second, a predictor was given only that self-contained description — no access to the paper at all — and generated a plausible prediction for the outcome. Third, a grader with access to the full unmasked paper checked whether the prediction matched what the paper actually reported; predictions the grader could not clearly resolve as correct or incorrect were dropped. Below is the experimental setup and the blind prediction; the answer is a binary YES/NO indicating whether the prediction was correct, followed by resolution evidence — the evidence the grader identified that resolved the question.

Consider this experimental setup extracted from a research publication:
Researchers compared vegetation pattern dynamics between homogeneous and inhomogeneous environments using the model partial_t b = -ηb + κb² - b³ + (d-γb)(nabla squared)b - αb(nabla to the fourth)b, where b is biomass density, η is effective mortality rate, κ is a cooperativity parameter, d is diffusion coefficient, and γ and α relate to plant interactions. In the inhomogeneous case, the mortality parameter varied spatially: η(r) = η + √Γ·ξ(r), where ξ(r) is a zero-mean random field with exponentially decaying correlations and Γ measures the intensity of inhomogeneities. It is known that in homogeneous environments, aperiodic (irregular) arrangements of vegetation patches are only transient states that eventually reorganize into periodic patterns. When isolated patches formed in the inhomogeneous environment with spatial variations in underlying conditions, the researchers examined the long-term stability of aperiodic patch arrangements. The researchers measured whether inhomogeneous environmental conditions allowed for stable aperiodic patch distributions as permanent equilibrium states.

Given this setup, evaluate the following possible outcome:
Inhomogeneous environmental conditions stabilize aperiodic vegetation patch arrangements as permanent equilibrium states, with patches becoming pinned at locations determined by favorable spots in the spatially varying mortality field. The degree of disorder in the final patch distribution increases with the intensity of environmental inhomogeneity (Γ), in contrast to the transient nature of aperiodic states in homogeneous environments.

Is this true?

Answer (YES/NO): NO